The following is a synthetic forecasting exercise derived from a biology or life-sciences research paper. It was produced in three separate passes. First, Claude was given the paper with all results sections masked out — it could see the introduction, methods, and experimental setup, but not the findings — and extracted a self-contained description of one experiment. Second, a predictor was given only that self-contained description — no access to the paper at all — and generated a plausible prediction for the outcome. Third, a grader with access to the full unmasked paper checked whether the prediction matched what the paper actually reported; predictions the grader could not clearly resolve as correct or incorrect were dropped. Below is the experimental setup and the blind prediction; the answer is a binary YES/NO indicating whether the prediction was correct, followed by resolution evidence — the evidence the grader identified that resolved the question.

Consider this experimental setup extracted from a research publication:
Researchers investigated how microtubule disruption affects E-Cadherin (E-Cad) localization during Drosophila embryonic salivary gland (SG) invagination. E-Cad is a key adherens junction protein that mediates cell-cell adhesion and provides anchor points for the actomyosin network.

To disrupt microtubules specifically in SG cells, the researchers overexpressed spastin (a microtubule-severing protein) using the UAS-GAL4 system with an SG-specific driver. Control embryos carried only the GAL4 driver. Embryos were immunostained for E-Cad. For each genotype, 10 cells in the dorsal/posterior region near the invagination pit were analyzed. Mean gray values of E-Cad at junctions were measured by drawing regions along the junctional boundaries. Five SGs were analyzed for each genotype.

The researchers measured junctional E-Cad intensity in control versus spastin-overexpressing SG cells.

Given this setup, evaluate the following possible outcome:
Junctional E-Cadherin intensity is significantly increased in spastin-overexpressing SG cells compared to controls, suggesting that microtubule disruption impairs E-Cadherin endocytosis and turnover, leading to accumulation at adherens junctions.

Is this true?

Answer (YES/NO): NO